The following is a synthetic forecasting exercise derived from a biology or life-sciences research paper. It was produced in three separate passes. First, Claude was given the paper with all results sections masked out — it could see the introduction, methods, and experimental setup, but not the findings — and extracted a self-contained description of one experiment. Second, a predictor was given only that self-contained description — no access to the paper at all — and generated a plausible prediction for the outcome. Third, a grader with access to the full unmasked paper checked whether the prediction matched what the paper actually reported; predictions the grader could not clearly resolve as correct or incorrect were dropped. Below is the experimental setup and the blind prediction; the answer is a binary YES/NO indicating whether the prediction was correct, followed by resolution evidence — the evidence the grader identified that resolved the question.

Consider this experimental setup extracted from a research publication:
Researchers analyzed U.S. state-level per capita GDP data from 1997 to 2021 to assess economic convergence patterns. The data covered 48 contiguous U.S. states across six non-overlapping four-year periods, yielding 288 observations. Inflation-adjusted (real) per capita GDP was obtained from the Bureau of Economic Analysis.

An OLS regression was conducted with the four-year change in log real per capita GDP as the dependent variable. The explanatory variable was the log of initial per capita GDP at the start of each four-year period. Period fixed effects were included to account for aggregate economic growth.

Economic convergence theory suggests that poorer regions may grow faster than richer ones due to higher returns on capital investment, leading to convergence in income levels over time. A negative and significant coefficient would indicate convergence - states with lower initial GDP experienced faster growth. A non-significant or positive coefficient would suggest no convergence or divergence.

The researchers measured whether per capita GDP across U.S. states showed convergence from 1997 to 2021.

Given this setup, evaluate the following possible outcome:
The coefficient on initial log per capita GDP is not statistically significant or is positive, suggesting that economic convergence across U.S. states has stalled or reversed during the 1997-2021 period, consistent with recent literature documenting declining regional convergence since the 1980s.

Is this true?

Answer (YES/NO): YES